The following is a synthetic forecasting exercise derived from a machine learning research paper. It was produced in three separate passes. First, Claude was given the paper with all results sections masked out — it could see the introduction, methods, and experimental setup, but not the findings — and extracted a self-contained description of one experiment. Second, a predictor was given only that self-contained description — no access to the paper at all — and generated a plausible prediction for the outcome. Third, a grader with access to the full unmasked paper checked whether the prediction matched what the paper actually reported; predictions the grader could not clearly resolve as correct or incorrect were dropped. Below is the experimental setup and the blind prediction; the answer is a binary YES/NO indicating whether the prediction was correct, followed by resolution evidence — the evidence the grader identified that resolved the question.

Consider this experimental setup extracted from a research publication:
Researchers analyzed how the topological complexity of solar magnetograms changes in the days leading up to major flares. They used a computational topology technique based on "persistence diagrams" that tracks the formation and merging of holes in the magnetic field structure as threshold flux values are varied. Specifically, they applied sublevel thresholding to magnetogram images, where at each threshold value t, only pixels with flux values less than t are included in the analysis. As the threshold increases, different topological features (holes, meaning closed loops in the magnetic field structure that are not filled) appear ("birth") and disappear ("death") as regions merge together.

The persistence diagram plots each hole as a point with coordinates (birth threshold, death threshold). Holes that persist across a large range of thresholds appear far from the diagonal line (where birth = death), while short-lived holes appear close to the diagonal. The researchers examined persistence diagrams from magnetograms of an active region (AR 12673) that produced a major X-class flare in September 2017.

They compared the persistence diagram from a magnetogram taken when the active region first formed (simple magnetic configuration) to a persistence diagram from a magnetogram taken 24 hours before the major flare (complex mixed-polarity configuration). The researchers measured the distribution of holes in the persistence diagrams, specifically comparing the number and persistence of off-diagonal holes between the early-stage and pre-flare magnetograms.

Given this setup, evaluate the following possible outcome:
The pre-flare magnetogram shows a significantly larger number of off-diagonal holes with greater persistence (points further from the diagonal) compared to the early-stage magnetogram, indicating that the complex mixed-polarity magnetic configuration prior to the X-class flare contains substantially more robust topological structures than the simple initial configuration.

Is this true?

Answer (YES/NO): YES